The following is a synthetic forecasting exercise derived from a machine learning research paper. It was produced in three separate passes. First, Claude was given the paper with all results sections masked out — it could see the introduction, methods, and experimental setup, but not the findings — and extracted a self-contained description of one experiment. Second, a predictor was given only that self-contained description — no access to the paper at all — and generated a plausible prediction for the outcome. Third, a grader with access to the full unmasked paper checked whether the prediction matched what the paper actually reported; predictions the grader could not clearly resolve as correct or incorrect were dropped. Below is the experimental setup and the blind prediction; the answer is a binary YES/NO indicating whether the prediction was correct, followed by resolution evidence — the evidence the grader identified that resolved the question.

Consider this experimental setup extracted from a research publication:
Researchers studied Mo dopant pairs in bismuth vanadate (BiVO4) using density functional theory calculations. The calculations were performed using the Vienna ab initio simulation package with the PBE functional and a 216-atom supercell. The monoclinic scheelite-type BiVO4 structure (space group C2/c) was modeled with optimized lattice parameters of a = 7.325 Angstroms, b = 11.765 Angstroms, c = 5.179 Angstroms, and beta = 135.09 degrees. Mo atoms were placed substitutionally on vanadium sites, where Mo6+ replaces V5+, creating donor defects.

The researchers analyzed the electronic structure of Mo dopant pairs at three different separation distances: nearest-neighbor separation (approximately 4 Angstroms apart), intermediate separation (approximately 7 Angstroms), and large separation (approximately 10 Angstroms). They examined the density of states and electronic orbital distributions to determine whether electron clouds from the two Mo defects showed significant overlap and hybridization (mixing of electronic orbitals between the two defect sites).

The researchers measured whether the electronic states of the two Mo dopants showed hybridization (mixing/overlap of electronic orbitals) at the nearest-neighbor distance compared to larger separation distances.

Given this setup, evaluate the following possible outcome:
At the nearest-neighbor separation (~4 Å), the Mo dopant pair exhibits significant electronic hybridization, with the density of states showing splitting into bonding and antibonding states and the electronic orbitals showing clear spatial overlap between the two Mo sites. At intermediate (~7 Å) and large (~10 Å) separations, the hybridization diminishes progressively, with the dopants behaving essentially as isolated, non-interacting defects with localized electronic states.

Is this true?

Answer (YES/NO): YES